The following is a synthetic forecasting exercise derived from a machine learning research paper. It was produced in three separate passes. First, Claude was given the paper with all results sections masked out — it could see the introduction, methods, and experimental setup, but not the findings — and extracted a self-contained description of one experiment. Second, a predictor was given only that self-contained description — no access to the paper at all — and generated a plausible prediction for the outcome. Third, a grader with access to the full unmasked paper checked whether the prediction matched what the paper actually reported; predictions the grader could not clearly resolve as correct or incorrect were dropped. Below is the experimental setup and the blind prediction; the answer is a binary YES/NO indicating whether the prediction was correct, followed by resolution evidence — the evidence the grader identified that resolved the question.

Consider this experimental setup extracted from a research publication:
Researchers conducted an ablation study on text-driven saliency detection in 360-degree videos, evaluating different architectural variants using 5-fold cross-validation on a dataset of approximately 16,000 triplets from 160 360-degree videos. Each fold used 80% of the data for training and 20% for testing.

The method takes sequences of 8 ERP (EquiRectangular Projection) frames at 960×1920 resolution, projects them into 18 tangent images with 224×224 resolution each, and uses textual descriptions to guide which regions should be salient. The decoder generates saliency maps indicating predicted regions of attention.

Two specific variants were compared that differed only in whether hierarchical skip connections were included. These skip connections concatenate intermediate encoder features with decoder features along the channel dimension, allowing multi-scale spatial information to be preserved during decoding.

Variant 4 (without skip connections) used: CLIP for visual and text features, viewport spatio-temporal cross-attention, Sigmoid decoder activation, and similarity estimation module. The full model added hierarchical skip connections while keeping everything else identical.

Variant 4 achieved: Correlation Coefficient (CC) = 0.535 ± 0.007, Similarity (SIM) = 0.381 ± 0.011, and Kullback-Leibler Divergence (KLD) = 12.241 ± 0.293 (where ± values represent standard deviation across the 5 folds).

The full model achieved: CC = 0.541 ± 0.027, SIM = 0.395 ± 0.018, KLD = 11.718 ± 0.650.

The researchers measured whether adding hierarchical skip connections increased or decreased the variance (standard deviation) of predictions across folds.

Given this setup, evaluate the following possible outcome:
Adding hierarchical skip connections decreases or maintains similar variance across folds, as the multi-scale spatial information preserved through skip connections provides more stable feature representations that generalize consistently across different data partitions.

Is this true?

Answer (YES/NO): NO